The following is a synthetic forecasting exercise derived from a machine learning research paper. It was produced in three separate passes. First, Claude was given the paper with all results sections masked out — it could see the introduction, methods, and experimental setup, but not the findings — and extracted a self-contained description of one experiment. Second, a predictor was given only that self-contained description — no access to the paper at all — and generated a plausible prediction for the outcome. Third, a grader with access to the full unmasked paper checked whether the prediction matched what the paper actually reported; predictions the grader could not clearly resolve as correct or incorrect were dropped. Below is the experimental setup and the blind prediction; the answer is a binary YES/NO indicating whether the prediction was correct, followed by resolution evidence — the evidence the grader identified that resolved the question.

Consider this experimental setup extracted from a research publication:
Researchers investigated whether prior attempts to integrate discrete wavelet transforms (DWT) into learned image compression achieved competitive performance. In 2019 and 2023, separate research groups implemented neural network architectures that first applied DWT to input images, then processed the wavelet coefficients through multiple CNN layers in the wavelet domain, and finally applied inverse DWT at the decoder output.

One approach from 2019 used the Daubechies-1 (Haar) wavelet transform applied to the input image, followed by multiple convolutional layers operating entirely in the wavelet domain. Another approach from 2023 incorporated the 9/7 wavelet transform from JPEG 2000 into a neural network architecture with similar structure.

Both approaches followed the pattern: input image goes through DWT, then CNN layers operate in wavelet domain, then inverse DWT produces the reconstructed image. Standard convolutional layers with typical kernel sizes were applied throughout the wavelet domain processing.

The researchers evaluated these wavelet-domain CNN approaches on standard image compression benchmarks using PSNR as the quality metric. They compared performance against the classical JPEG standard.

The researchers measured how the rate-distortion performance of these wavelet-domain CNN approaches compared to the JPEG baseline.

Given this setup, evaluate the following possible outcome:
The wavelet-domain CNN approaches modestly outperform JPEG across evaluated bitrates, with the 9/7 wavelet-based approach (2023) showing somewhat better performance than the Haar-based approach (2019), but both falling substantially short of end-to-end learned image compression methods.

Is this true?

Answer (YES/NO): NO